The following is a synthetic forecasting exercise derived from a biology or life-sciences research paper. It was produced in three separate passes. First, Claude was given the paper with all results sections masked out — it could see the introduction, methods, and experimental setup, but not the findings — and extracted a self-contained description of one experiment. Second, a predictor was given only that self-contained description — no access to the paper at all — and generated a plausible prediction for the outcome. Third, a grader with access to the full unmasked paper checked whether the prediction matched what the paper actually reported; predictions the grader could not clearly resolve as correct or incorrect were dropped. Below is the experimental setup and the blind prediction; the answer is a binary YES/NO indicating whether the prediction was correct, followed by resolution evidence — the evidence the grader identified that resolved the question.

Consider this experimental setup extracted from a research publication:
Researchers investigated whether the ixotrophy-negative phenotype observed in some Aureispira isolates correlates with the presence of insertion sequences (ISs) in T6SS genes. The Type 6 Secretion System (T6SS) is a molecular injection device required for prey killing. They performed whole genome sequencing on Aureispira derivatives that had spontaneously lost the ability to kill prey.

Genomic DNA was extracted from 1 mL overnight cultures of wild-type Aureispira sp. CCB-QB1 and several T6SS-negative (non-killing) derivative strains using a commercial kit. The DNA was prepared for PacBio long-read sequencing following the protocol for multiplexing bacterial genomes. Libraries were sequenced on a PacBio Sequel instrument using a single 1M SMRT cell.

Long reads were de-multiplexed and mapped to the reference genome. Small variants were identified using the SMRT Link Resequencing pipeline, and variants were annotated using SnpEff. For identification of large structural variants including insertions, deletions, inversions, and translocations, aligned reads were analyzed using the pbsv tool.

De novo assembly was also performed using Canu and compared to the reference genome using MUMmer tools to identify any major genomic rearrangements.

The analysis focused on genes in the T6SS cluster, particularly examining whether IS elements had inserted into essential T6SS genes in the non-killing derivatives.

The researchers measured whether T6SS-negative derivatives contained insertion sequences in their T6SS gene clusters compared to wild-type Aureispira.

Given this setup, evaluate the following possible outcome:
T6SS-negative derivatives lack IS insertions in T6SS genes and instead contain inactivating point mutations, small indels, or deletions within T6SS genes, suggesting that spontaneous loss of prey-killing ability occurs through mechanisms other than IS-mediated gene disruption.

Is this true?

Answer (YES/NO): NO